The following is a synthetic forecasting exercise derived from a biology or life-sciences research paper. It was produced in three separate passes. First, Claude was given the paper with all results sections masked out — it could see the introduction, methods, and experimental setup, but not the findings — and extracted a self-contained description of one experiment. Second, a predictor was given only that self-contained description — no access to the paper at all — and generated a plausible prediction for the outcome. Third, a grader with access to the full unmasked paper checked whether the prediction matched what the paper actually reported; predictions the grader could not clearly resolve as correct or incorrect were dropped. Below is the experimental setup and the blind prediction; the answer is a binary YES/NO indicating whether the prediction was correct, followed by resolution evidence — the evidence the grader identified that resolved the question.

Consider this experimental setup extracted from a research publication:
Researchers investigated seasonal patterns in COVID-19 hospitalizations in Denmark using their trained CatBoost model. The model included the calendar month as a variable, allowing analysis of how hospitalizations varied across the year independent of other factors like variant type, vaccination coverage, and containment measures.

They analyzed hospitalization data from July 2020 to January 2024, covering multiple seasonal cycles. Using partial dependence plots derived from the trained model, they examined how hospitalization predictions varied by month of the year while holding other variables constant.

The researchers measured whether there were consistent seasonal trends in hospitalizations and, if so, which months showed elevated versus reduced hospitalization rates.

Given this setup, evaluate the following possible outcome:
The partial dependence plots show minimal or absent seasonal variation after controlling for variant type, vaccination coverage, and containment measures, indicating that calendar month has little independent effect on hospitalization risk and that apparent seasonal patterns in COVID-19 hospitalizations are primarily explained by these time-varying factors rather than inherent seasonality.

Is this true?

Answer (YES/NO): NO